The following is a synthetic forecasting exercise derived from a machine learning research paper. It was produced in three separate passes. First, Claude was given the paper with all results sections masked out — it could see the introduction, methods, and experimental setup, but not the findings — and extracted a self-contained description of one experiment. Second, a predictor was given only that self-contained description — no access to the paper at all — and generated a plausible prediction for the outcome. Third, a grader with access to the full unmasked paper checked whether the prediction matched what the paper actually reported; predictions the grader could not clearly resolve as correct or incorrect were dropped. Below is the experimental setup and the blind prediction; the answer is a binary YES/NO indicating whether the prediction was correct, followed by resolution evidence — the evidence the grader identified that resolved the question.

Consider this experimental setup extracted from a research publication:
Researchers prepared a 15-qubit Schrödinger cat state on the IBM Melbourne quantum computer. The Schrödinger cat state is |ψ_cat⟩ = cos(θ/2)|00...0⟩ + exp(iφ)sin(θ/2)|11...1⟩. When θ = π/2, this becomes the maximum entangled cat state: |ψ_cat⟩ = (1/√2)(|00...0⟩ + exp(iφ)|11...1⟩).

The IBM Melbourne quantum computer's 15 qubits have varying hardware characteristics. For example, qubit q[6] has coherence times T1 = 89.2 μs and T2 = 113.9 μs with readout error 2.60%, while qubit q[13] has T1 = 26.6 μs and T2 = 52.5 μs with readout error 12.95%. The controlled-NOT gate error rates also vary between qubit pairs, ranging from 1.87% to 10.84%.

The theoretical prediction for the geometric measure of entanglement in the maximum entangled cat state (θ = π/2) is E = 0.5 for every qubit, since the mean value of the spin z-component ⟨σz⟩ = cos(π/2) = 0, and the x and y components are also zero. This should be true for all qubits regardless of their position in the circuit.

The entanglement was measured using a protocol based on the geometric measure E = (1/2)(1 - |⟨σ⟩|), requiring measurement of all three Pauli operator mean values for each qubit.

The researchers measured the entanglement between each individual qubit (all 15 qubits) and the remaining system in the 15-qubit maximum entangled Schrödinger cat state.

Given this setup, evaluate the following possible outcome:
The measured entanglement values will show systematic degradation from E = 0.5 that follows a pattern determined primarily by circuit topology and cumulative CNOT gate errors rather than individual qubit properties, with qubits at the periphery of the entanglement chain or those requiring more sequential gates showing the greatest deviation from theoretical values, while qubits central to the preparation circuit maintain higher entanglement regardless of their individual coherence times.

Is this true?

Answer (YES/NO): NO